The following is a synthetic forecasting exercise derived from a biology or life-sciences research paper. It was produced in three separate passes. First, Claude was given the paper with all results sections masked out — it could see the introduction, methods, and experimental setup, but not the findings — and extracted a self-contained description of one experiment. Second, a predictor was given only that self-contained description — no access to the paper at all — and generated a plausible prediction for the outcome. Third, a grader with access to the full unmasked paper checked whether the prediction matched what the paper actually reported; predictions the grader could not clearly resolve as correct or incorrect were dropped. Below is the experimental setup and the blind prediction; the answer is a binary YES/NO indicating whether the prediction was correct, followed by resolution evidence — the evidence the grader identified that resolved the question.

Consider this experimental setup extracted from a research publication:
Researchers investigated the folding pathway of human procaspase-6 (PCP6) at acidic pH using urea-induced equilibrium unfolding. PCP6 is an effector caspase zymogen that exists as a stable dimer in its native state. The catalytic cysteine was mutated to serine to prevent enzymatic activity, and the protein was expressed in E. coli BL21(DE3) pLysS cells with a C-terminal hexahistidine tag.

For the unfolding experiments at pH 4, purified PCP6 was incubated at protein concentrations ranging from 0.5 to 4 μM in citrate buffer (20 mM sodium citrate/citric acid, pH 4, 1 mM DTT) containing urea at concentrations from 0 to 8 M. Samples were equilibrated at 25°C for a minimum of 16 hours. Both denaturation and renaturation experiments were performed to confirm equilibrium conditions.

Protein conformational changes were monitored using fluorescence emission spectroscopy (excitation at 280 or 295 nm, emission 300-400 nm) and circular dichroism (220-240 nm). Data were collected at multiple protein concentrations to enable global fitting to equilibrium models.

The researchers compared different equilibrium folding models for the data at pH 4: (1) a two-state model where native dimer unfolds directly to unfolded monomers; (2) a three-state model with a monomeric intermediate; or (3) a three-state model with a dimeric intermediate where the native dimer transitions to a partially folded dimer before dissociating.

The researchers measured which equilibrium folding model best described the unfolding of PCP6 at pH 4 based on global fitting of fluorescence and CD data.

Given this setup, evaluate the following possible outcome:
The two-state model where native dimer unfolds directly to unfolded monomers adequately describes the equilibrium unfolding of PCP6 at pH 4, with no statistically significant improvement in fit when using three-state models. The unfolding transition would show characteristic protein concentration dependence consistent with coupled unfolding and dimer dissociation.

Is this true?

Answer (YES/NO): YES